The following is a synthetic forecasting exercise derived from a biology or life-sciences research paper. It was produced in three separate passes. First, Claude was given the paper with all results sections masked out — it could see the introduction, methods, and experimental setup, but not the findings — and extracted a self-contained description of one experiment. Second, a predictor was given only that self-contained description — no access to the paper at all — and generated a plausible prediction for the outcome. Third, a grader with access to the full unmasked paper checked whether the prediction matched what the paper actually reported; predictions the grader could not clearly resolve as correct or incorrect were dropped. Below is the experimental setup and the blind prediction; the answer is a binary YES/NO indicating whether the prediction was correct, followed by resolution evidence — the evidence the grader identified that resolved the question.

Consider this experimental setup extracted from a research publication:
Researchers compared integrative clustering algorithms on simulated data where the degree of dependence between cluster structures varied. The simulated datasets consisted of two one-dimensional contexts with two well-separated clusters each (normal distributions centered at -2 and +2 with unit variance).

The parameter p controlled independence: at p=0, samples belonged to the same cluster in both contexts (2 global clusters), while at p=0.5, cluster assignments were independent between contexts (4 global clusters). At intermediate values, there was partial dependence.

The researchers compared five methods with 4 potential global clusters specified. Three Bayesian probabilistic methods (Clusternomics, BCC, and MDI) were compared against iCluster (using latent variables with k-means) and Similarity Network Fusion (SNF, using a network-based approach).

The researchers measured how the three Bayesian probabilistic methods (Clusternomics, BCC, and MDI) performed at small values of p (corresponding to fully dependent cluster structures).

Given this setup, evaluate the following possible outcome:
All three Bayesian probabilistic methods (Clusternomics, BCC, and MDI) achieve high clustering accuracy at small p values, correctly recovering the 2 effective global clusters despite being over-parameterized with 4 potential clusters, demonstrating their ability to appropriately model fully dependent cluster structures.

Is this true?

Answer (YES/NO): NO